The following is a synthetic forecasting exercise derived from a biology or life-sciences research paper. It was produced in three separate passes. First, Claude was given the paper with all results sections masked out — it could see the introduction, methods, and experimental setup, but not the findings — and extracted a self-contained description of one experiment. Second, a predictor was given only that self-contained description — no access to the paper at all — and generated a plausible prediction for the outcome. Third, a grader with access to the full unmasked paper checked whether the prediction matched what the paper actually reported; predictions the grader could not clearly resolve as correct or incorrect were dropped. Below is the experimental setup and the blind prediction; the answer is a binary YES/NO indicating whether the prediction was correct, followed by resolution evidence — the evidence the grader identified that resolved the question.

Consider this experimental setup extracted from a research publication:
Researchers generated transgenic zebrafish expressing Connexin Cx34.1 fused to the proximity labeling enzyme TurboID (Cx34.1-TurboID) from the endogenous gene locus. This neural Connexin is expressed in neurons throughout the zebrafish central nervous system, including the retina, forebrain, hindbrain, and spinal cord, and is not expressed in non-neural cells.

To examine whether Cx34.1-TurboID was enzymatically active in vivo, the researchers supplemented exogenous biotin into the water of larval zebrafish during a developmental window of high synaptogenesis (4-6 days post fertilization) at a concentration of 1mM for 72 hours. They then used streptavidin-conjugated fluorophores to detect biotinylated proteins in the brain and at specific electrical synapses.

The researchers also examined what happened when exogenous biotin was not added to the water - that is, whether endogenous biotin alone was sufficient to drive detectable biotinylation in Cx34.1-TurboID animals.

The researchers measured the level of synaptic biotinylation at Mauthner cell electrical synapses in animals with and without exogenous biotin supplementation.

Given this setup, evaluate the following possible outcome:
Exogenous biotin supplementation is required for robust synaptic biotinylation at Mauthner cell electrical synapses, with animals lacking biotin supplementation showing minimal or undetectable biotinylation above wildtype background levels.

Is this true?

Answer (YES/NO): NO